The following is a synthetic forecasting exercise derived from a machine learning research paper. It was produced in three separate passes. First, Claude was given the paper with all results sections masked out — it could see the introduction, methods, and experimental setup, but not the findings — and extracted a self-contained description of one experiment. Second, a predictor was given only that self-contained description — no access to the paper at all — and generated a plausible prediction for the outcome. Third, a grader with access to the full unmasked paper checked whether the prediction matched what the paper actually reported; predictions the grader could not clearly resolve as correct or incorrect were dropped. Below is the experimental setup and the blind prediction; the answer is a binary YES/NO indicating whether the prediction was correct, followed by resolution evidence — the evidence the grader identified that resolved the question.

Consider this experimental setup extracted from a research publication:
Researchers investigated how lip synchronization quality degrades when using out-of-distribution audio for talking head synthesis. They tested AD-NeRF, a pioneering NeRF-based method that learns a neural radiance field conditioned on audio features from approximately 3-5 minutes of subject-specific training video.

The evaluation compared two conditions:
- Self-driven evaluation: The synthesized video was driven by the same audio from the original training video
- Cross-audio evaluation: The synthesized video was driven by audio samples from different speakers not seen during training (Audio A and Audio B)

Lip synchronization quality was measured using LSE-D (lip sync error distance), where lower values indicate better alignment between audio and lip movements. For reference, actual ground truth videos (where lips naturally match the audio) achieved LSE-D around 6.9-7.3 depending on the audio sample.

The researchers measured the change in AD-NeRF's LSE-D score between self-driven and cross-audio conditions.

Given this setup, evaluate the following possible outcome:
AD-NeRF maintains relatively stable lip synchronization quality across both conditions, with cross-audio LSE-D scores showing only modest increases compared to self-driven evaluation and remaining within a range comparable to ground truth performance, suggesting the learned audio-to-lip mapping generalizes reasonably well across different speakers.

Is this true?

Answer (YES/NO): NO